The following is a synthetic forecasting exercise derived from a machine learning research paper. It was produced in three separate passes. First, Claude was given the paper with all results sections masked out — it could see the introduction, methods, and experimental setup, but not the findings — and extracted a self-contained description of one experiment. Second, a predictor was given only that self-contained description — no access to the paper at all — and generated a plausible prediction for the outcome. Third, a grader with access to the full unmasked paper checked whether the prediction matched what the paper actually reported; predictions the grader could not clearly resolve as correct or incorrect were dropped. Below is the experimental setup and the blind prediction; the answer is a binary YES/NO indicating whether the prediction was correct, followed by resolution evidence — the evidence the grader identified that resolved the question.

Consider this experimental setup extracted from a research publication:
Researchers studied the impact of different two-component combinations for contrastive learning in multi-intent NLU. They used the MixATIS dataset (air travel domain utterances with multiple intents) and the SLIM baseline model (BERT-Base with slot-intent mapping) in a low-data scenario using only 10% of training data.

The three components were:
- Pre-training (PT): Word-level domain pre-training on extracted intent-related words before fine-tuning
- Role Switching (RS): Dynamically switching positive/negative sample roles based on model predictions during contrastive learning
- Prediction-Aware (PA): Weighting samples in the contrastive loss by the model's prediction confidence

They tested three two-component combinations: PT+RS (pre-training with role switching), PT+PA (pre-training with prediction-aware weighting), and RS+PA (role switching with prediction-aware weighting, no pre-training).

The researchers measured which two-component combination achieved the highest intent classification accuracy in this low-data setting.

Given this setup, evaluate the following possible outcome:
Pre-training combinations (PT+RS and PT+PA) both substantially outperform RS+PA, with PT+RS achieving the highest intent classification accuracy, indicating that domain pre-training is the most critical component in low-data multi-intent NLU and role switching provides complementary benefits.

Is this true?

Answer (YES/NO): NO